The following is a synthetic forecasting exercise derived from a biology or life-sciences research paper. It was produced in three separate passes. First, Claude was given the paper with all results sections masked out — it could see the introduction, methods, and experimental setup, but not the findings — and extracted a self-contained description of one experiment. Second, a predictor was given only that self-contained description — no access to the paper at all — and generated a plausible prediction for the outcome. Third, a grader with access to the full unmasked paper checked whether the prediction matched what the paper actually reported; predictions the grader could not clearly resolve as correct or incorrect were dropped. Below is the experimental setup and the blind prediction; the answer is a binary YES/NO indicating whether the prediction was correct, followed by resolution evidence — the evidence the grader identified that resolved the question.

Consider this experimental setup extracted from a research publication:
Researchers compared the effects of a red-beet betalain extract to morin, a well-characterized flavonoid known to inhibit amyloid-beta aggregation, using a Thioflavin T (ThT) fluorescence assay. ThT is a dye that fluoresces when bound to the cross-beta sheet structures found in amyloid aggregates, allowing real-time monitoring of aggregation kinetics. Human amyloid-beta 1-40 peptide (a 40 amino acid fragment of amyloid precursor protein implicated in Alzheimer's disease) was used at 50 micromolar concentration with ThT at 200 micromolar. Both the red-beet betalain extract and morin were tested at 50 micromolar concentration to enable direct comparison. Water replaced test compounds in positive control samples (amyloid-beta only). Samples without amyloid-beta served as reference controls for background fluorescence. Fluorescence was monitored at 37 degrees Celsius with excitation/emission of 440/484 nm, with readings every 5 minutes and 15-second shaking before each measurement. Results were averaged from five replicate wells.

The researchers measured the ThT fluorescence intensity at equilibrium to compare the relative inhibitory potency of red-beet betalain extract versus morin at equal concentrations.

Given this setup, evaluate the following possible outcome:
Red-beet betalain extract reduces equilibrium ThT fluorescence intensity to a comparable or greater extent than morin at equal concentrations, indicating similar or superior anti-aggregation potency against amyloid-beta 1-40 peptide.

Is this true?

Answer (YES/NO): YES